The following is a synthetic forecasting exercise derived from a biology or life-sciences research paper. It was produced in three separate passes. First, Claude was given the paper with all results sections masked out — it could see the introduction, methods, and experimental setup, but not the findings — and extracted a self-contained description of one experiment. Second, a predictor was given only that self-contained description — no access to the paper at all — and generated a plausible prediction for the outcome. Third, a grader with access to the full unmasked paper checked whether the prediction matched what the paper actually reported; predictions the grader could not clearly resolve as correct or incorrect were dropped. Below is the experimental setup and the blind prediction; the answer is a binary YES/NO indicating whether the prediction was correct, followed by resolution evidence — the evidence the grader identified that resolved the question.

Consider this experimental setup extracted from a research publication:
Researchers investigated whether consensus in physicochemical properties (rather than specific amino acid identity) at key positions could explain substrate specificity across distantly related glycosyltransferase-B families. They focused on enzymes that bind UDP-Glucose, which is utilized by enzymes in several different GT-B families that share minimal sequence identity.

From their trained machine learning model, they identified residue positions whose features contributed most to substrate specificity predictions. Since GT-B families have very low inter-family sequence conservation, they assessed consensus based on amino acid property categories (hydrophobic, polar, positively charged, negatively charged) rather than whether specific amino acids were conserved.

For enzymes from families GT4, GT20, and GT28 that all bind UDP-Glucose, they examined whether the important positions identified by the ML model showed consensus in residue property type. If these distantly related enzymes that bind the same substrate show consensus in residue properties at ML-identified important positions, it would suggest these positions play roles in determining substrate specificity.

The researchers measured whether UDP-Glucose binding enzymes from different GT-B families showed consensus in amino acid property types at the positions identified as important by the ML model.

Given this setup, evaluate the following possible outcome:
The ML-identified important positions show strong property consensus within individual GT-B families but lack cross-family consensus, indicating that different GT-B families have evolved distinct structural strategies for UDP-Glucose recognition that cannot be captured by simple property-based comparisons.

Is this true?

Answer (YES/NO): NO